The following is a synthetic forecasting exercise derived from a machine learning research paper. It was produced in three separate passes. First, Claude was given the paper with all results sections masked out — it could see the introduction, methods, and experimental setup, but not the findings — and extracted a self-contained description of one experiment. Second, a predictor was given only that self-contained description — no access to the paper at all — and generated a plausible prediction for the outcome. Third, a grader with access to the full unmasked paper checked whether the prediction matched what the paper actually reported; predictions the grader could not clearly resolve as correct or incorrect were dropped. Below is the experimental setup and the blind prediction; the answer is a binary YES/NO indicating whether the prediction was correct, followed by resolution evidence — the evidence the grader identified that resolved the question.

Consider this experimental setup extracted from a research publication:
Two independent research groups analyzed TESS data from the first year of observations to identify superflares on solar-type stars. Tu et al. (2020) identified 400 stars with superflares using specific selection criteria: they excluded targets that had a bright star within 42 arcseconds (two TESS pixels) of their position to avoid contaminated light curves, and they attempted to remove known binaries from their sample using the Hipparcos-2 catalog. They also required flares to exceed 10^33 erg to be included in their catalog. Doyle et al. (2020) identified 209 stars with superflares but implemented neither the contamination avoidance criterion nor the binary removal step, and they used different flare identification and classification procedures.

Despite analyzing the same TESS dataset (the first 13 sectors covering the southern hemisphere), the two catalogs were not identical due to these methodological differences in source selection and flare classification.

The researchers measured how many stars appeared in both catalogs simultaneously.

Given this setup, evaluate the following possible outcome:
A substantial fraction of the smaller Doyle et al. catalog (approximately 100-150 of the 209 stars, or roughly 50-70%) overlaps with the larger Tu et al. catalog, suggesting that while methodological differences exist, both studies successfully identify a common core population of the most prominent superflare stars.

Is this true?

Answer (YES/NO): YES